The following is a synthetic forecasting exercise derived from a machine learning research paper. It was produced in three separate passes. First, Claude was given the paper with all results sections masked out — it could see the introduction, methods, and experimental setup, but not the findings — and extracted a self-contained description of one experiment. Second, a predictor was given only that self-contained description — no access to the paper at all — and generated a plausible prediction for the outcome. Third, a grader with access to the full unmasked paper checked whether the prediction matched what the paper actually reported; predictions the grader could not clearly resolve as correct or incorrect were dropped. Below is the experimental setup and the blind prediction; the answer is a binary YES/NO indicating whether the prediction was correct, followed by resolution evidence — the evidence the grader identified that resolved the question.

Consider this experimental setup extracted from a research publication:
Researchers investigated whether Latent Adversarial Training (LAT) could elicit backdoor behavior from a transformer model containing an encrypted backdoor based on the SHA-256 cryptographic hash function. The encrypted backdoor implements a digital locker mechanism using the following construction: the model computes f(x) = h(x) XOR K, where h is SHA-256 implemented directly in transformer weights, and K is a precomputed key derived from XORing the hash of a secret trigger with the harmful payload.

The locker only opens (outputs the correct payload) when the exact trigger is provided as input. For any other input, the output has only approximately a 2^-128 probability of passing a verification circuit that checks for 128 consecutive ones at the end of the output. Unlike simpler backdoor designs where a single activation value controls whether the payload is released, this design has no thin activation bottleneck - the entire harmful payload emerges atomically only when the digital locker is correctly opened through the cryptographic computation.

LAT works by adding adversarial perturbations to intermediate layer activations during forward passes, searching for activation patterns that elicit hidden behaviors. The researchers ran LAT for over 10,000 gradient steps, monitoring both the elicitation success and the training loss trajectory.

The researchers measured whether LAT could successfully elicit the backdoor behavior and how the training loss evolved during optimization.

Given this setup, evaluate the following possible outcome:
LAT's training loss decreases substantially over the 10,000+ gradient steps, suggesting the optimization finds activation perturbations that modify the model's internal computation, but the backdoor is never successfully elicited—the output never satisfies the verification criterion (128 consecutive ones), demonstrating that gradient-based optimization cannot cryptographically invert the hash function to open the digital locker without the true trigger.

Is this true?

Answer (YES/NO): NO